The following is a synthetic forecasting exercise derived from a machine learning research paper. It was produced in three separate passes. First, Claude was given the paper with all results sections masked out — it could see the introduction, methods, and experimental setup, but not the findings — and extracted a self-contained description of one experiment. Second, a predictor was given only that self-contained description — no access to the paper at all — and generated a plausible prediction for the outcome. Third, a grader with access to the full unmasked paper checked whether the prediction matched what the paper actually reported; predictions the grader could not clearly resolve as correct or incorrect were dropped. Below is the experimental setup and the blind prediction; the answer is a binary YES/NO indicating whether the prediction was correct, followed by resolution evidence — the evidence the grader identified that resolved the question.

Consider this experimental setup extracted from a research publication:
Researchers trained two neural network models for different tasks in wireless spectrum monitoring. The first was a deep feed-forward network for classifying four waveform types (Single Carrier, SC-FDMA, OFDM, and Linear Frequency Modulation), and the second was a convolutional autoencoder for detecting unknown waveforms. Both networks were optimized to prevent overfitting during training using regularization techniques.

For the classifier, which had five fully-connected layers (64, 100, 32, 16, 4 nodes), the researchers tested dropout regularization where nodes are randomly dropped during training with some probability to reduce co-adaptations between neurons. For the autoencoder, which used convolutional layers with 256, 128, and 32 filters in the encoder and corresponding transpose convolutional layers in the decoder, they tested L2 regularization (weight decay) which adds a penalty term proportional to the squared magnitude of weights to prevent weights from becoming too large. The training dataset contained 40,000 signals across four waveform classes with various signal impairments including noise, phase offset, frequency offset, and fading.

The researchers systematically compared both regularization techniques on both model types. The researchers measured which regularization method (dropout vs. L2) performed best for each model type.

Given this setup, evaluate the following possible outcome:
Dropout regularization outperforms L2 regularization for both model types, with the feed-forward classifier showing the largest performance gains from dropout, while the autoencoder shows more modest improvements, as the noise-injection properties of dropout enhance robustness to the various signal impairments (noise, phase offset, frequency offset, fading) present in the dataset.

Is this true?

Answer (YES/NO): NO